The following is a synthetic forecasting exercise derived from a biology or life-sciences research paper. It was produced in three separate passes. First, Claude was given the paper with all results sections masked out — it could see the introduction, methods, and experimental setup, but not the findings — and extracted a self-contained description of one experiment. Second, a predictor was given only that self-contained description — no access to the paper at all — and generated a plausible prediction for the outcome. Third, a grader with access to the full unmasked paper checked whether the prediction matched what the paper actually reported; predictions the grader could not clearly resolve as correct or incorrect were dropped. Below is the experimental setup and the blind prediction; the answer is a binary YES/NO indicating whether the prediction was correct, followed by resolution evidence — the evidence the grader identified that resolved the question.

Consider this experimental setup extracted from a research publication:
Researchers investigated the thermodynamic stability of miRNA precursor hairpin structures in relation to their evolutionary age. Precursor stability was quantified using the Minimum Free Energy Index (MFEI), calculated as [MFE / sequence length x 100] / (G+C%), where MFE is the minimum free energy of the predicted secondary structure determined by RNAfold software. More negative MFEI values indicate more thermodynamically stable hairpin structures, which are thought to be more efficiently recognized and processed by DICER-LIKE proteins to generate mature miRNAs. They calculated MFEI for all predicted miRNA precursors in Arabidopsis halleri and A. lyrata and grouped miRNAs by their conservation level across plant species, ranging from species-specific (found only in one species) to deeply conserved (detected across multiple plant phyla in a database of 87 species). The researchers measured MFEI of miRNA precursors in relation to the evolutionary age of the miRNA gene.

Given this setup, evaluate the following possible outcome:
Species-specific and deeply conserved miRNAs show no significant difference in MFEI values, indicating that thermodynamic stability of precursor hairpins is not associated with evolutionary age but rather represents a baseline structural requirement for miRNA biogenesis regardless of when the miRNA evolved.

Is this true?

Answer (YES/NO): NO